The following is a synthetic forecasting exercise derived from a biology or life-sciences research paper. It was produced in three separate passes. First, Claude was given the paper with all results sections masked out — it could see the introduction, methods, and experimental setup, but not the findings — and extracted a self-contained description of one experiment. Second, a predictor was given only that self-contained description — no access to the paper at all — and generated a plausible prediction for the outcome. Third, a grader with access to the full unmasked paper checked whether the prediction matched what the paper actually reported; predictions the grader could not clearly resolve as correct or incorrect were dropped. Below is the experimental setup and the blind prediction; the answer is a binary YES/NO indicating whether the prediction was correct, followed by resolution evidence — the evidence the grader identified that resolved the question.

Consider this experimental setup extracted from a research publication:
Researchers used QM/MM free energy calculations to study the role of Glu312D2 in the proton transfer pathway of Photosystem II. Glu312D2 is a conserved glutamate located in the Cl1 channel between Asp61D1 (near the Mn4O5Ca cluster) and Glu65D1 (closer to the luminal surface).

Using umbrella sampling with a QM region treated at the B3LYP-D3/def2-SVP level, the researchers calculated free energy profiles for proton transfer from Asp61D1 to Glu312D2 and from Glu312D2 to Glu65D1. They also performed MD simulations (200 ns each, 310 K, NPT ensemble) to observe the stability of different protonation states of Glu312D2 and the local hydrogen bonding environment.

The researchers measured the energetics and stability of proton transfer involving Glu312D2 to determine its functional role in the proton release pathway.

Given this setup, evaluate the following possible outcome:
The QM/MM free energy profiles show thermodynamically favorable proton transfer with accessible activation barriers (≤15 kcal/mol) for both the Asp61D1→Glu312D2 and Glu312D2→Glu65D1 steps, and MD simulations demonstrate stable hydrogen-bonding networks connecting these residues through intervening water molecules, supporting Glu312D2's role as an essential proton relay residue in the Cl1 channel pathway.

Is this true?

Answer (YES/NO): YES